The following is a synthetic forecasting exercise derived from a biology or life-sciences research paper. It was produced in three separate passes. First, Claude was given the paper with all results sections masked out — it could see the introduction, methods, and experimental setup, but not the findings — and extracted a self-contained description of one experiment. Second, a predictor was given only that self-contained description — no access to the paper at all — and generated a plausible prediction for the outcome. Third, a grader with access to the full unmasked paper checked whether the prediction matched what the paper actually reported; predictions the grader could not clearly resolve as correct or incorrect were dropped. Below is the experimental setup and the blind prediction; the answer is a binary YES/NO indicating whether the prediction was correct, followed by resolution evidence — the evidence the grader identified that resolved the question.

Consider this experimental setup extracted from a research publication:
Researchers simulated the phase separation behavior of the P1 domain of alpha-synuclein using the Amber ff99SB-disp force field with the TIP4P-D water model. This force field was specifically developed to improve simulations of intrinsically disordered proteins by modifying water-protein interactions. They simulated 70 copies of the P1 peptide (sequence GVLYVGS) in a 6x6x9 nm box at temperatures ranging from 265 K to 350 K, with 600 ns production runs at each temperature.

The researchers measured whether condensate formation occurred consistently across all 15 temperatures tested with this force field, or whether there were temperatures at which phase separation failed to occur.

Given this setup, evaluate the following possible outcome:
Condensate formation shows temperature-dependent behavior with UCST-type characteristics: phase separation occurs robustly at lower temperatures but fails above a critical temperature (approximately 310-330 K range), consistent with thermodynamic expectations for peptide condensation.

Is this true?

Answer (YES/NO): NO